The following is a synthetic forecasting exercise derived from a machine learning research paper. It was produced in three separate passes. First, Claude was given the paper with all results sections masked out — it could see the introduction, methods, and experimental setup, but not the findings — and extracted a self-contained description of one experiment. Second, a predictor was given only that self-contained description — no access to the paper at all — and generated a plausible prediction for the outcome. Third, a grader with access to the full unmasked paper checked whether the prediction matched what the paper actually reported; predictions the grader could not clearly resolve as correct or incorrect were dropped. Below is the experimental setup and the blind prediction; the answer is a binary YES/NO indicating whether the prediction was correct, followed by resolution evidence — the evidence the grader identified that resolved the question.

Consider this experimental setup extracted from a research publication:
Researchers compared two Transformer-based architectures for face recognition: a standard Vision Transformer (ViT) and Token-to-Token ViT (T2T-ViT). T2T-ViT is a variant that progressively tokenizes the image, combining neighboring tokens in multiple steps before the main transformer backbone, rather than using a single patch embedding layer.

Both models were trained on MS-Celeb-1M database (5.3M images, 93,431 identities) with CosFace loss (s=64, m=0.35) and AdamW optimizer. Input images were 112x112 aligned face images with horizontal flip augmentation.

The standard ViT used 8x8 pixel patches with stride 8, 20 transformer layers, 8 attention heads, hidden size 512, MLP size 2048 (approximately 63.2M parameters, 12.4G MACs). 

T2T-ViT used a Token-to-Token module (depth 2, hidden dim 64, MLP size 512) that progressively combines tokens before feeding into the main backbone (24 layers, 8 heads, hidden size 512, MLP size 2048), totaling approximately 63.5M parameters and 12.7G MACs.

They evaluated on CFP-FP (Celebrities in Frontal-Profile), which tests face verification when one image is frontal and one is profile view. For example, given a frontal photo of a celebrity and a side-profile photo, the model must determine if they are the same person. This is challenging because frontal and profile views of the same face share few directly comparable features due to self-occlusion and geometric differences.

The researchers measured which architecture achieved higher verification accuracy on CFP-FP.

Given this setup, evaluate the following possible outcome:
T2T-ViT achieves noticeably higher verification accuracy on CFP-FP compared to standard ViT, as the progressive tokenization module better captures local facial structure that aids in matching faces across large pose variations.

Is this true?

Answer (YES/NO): NO